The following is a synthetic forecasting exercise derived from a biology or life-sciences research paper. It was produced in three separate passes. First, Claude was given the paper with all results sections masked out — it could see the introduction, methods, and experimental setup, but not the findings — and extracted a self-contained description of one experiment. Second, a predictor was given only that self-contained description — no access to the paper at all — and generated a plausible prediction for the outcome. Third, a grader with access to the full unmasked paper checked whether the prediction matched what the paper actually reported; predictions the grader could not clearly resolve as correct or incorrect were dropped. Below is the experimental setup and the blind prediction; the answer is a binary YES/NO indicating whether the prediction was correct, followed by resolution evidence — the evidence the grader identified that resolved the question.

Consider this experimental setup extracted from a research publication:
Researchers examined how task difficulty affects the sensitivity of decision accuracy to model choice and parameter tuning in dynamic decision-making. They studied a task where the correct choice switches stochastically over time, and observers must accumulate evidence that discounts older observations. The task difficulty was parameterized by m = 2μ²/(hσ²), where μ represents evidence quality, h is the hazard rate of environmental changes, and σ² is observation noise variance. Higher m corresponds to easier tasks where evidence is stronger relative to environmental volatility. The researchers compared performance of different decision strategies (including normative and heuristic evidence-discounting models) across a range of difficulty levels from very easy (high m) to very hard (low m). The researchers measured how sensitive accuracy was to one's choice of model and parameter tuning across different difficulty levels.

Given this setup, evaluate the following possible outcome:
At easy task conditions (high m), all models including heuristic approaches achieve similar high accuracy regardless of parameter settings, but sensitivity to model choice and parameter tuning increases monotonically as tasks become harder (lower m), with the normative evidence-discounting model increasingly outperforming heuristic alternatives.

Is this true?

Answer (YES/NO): NO